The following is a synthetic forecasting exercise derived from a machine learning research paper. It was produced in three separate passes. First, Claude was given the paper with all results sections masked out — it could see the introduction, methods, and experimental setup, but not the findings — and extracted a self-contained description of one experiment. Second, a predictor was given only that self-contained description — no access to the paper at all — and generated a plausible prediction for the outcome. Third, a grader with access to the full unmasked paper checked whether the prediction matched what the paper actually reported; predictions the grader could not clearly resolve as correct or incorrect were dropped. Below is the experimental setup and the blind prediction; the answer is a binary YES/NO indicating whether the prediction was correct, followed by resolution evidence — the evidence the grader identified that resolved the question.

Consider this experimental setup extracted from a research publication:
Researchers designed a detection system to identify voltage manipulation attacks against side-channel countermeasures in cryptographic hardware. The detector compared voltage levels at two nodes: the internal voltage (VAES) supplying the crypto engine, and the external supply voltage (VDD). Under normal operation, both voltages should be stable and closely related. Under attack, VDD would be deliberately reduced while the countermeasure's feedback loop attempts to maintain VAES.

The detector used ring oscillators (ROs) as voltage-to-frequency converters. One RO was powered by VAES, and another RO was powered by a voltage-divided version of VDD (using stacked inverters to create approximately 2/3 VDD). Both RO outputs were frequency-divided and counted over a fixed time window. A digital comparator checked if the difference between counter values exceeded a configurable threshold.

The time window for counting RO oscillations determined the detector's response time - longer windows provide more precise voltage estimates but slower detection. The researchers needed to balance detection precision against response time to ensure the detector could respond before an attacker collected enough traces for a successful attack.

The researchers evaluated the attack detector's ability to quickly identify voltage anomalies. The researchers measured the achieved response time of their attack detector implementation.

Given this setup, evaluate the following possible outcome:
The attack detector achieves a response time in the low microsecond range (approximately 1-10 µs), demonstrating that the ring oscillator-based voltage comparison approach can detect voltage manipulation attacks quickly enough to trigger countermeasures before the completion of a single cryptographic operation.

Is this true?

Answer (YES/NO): NO